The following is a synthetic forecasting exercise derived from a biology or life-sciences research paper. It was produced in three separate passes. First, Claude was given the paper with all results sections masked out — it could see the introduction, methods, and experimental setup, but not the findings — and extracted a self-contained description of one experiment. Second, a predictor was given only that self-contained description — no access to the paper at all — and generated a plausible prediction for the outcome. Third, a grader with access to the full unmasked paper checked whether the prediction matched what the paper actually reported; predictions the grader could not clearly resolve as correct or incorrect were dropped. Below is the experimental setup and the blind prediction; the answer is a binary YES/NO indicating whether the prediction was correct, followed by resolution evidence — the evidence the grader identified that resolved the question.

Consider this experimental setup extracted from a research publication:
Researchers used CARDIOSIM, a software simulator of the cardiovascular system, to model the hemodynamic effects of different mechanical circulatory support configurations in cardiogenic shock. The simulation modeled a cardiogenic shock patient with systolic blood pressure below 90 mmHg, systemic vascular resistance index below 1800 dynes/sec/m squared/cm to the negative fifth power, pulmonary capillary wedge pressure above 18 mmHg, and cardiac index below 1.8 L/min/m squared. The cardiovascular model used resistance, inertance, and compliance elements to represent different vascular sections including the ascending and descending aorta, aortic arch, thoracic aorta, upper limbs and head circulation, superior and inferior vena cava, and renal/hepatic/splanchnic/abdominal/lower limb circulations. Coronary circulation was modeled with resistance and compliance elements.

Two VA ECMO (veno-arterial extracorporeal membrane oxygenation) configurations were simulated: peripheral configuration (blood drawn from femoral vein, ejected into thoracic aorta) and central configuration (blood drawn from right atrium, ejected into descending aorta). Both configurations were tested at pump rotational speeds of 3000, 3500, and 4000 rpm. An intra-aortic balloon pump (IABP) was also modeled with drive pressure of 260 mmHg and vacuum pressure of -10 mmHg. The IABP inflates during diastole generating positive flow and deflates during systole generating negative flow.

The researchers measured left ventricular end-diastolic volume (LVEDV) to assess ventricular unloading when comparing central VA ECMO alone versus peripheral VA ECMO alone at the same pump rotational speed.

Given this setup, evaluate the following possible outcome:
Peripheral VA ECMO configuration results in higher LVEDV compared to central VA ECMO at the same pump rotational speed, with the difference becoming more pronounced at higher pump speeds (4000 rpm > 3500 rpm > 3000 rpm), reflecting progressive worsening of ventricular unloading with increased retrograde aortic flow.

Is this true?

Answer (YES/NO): NO